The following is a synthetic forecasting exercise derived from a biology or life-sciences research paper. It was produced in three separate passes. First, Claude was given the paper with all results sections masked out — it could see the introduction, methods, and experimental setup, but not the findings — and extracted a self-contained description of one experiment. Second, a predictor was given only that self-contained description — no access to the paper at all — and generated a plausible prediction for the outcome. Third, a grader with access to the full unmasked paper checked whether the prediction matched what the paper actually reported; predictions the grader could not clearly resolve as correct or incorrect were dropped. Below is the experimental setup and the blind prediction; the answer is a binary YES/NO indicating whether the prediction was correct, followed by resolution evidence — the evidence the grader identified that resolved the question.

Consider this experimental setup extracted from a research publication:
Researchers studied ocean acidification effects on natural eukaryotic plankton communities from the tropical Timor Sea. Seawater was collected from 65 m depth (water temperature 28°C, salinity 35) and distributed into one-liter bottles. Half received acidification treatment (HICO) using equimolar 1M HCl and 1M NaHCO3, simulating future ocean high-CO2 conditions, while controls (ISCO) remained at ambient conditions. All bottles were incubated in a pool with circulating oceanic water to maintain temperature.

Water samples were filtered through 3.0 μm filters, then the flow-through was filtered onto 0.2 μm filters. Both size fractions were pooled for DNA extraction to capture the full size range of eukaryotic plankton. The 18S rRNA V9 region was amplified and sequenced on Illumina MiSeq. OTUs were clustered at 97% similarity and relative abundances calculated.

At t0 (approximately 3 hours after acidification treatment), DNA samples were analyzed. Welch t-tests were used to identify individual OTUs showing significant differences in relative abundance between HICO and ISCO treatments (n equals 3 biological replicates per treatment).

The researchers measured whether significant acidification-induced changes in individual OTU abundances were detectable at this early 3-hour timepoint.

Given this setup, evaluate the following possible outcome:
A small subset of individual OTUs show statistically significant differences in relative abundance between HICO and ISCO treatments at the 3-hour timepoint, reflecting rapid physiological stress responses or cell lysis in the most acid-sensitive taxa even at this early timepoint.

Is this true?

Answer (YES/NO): YES